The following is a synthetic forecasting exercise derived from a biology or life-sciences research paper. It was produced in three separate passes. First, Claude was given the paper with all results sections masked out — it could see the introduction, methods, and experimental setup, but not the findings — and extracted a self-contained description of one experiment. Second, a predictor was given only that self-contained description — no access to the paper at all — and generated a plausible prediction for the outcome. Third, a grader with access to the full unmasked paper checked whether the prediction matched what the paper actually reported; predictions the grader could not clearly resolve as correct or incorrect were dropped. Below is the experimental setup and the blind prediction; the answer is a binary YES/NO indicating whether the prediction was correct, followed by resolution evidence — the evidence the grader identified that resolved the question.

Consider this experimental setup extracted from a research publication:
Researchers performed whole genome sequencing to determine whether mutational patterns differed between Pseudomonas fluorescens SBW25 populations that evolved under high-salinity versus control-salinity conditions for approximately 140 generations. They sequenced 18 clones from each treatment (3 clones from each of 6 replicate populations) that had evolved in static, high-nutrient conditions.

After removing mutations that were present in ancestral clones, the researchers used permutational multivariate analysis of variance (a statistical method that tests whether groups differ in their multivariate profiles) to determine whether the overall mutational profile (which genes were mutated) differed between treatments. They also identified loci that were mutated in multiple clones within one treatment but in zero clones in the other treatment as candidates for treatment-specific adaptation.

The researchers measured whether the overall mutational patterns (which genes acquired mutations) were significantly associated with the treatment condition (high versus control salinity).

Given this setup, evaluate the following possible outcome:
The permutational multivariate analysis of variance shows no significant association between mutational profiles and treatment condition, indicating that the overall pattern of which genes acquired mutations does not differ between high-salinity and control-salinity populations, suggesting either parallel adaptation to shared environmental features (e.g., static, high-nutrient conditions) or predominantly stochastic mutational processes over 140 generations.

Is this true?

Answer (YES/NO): NO